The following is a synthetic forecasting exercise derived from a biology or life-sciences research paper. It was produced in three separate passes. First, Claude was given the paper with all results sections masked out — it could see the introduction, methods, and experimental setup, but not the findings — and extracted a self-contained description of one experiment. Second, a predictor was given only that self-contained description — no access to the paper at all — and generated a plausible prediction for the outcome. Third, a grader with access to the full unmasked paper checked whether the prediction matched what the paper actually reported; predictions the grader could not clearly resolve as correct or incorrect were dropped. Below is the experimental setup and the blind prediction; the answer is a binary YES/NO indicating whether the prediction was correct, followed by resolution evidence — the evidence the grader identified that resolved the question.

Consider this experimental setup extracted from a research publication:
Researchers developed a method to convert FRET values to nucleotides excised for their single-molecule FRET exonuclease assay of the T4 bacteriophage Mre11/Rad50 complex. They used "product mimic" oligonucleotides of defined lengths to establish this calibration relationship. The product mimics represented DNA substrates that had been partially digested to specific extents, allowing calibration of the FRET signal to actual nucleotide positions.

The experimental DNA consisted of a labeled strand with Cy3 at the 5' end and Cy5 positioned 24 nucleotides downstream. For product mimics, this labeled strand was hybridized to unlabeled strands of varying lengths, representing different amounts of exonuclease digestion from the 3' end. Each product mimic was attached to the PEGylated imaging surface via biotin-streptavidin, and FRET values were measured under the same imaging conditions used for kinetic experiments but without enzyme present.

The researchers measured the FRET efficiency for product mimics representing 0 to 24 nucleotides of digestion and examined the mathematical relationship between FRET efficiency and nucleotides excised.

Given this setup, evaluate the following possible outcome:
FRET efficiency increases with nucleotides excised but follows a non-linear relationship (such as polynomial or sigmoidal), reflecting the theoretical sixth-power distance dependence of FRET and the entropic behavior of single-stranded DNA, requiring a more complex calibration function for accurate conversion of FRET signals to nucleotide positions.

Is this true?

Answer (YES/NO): NO